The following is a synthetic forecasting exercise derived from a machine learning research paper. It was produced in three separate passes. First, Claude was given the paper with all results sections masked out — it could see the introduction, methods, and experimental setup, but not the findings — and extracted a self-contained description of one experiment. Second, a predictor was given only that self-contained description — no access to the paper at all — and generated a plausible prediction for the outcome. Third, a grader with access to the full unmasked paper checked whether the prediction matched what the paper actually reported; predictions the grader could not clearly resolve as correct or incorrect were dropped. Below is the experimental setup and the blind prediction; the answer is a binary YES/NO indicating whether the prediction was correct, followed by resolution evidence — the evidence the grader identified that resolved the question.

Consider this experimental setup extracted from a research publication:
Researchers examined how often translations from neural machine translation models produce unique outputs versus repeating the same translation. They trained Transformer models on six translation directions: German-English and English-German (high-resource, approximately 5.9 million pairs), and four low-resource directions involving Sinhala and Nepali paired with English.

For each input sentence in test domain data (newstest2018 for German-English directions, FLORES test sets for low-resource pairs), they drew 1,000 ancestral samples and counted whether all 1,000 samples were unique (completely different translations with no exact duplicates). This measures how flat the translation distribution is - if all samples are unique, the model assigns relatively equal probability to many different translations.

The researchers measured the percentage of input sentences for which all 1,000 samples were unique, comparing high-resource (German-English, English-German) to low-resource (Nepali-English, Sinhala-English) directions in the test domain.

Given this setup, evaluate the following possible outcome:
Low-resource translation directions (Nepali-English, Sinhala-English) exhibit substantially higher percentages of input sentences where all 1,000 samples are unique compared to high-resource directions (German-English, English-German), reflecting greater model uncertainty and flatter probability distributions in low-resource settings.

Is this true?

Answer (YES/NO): YES